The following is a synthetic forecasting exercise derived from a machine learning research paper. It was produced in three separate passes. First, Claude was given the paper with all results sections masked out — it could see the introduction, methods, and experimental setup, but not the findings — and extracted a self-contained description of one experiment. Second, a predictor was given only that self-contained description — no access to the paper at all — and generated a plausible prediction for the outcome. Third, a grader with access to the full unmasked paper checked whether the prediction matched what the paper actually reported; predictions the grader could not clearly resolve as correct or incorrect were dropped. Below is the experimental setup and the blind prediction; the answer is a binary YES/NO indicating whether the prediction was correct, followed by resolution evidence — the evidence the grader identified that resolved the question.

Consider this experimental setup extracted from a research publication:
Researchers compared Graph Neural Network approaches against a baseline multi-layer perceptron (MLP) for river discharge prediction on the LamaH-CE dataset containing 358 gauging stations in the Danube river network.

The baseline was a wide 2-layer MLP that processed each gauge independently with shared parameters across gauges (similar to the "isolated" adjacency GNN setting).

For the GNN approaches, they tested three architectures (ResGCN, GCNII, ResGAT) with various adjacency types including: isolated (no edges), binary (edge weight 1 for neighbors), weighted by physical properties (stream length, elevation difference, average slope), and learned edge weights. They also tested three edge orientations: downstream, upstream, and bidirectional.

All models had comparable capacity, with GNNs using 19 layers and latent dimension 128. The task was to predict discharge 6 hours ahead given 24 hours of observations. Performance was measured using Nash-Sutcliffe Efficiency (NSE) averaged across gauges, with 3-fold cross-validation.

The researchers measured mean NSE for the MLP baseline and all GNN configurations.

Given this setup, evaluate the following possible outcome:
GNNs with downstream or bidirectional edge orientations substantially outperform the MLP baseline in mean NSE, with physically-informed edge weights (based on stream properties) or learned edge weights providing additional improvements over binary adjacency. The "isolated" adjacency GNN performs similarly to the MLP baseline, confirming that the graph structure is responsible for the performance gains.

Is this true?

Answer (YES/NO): NO